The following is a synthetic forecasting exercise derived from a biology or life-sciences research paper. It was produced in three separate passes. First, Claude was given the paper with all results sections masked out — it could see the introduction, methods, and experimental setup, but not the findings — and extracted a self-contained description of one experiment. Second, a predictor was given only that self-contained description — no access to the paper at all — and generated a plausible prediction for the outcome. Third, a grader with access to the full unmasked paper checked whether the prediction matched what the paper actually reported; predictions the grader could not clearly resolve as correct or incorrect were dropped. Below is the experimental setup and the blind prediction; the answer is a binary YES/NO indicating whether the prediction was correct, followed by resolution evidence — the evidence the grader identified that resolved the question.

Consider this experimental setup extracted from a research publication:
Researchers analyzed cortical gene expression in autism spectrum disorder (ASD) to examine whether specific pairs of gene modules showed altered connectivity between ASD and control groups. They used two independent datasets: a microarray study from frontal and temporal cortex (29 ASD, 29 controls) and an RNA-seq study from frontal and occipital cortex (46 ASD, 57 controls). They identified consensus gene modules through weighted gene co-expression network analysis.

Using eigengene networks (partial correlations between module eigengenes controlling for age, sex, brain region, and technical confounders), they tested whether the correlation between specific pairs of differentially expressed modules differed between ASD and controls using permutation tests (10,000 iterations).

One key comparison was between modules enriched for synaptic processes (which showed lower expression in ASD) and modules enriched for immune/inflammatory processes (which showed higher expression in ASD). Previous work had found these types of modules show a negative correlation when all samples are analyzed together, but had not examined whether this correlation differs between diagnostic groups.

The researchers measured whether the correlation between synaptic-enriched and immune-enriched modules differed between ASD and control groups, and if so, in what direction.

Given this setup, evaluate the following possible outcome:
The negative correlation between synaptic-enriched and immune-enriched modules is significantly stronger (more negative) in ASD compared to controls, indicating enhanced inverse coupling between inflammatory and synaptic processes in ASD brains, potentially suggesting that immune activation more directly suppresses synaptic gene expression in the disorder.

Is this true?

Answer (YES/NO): YES